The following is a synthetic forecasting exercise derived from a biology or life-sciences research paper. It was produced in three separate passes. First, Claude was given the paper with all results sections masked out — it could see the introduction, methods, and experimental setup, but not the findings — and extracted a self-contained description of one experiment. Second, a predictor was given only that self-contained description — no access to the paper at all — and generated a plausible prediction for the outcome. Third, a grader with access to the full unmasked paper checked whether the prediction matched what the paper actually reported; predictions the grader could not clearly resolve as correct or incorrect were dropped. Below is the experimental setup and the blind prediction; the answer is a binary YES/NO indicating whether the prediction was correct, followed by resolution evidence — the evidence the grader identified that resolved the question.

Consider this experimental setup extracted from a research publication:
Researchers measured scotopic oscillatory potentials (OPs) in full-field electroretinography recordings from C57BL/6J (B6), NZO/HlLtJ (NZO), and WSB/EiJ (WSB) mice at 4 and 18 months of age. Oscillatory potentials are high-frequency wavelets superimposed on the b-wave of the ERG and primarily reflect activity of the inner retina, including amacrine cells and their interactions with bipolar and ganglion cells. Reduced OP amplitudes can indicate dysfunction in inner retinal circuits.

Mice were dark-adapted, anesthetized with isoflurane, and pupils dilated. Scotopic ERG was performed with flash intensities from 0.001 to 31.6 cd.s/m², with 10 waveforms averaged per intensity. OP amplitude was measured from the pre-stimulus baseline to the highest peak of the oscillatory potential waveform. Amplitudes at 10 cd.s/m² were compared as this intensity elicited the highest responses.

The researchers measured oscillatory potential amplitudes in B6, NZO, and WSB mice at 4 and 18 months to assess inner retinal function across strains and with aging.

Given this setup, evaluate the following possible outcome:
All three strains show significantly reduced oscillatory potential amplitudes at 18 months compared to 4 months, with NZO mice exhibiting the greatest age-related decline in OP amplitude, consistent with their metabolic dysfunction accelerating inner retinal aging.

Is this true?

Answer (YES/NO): NO